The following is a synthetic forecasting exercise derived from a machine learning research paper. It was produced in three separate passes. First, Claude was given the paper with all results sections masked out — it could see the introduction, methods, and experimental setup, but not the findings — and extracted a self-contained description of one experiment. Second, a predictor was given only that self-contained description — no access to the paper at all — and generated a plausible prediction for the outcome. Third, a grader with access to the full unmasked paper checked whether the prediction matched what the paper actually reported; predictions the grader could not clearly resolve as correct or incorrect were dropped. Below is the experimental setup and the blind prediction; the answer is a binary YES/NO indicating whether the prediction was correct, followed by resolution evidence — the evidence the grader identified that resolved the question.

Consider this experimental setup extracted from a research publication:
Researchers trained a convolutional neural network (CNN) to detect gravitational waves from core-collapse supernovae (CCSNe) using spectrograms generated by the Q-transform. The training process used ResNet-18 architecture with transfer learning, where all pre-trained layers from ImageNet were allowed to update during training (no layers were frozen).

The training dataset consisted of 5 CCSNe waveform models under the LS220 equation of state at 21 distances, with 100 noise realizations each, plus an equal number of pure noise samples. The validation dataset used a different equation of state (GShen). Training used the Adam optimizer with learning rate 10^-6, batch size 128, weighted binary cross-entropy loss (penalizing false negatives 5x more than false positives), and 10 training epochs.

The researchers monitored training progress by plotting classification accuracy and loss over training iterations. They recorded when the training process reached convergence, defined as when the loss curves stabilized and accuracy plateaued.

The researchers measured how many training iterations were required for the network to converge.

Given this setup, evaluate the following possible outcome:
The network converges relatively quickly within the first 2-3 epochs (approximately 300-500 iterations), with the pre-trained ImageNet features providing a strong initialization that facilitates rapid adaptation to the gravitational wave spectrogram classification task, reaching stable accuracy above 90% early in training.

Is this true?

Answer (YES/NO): YES